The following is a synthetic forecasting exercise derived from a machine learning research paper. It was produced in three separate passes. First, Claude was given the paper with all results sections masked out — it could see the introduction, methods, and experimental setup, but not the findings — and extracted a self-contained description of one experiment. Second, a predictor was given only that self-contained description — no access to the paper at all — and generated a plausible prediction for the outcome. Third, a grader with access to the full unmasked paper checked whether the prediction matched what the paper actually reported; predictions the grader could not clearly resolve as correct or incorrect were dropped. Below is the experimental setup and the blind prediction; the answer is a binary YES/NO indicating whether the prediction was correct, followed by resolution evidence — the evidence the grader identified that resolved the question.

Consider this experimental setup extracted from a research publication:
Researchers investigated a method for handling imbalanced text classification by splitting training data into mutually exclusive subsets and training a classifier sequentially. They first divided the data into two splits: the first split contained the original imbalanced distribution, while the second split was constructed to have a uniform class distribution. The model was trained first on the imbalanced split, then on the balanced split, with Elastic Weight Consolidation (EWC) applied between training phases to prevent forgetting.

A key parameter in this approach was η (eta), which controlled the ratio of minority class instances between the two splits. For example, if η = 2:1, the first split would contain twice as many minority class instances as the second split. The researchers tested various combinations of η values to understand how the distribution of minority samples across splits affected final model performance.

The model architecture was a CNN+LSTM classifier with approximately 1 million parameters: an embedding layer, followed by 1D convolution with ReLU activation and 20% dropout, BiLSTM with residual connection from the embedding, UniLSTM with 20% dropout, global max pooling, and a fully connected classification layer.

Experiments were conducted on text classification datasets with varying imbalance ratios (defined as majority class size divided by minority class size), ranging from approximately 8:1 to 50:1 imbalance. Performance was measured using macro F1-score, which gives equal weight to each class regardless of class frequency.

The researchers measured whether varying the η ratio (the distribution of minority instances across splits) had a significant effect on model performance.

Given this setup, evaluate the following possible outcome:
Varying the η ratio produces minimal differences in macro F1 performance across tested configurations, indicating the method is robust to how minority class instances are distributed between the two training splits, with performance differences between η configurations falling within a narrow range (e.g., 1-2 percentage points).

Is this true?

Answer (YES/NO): YES